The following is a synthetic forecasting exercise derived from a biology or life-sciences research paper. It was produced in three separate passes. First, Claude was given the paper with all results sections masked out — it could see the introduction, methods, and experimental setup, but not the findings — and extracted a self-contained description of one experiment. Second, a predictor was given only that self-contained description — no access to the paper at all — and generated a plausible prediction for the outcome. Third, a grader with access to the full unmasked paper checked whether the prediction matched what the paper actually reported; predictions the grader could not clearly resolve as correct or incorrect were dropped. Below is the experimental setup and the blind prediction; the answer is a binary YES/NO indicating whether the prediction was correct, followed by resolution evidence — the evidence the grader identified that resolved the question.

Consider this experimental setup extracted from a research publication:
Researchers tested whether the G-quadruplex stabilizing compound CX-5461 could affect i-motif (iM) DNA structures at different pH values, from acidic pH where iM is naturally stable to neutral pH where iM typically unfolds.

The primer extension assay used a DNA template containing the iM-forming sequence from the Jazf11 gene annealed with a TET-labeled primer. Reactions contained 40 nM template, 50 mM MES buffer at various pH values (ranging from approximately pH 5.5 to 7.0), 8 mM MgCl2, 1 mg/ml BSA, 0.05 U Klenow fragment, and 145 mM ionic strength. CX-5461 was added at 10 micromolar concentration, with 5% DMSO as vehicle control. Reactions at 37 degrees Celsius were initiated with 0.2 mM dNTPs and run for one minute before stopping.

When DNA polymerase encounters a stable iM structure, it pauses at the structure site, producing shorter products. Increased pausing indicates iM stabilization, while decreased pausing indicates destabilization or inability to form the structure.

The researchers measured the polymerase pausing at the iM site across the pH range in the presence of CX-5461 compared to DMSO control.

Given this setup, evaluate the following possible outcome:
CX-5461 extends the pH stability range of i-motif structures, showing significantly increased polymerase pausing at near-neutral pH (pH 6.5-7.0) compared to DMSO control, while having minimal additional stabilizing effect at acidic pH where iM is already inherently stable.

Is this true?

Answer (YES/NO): NO